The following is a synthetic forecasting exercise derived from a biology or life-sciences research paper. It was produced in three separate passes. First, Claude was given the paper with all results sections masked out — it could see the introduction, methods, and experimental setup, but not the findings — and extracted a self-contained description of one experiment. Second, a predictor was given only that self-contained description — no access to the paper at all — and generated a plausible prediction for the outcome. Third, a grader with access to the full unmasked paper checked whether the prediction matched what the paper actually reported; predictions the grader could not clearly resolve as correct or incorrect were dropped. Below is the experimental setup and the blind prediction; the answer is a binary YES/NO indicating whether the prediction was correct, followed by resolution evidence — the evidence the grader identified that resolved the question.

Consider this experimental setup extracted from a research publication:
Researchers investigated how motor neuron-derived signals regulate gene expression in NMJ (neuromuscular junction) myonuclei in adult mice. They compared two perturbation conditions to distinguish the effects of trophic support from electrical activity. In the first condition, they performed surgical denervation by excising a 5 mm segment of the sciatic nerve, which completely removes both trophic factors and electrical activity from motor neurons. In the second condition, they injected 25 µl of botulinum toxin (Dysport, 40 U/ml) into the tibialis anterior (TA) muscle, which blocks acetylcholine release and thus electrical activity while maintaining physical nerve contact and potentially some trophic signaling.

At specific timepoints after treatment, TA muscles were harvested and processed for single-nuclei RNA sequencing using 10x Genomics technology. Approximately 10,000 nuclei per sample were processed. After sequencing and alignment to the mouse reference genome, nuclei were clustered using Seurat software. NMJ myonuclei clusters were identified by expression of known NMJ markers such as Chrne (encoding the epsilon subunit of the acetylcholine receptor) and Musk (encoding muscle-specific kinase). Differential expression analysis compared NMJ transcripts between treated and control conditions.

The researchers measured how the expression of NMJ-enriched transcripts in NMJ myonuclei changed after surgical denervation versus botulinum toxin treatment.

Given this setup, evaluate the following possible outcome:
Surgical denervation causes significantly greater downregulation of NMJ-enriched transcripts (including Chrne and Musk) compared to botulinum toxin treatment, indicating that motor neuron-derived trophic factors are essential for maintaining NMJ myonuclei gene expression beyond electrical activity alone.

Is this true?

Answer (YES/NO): NO